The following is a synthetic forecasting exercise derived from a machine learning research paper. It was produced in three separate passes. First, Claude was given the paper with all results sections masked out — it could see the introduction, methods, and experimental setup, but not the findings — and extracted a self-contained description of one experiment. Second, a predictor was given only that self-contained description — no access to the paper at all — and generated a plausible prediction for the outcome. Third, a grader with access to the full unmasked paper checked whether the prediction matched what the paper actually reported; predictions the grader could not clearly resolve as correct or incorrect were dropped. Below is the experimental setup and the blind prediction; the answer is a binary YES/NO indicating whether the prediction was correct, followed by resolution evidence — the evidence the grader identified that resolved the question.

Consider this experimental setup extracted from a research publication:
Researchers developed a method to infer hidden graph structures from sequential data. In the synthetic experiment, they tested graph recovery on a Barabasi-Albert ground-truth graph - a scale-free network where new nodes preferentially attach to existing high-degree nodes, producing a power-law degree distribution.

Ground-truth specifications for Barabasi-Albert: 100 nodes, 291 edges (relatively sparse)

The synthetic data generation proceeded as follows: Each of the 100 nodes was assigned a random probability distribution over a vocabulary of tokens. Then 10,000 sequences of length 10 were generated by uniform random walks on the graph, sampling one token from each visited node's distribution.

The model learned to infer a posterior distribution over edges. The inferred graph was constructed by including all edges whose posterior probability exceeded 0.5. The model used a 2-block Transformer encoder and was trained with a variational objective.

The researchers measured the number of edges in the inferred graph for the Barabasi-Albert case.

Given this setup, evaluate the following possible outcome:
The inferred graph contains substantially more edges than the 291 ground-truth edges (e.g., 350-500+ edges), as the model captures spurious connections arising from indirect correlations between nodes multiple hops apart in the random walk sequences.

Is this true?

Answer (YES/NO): NO